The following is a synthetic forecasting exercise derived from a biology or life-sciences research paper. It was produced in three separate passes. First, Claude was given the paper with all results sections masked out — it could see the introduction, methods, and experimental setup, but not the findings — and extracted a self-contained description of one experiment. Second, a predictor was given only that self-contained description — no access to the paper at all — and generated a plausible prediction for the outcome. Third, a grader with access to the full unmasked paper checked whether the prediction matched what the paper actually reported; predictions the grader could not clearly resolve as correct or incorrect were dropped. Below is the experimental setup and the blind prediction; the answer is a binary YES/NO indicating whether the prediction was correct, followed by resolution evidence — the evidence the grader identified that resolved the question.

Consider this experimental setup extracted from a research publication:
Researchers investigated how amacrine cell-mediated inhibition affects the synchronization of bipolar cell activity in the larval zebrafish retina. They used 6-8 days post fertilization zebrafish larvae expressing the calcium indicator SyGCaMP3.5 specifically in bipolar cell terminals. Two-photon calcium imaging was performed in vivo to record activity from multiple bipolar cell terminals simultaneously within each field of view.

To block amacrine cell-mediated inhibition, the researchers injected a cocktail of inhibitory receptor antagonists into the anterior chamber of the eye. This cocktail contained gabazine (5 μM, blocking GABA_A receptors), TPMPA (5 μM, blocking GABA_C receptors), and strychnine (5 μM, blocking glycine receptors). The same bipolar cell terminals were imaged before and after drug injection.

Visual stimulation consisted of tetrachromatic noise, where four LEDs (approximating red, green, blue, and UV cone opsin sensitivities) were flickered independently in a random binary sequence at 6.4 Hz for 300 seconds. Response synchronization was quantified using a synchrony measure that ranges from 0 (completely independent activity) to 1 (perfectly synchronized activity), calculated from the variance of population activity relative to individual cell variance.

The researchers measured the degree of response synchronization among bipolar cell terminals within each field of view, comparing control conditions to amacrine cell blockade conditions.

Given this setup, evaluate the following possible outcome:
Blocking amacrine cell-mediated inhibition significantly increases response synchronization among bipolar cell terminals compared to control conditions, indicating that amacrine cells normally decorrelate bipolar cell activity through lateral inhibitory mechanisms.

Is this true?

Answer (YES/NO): YES